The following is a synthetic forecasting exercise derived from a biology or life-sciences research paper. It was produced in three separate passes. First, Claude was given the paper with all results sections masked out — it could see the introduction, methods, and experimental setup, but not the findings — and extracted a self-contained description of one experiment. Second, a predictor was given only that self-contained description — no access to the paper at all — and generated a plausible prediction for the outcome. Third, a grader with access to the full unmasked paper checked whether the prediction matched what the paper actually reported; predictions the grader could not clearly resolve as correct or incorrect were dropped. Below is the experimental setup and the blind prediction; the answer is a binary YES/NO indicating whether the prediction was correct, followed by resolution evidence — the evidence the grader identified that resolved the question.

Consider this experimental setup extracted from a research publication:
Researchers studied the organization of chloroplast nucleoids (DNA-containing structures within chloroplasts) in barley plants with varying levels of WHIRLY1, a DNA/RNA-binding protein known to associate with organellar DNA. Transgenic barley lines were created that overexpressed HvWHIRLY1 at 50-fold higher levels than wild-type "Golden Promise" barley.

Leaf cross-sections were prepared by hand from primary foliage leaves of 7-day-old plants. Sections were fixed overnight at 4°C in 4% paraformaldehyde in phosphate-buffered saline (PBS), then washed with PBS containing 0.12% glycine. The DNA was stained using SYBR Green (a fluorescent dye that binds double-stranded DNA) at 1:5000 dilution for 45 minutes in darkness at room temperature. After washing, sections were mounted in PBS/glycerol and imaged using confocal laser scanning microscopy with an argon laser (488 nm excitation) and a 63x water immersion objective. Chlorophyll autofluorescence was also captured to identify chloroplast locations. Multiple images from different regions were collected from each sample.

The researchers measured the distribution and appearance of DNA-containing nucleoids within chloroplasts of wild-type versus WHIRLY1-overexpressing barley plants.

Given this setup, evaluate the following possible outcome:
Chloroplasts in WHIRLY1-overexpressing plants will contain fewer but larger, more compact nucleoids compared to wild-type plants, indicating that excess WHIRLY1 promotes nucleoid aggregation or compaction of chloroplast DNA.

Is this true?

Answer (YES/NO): NO